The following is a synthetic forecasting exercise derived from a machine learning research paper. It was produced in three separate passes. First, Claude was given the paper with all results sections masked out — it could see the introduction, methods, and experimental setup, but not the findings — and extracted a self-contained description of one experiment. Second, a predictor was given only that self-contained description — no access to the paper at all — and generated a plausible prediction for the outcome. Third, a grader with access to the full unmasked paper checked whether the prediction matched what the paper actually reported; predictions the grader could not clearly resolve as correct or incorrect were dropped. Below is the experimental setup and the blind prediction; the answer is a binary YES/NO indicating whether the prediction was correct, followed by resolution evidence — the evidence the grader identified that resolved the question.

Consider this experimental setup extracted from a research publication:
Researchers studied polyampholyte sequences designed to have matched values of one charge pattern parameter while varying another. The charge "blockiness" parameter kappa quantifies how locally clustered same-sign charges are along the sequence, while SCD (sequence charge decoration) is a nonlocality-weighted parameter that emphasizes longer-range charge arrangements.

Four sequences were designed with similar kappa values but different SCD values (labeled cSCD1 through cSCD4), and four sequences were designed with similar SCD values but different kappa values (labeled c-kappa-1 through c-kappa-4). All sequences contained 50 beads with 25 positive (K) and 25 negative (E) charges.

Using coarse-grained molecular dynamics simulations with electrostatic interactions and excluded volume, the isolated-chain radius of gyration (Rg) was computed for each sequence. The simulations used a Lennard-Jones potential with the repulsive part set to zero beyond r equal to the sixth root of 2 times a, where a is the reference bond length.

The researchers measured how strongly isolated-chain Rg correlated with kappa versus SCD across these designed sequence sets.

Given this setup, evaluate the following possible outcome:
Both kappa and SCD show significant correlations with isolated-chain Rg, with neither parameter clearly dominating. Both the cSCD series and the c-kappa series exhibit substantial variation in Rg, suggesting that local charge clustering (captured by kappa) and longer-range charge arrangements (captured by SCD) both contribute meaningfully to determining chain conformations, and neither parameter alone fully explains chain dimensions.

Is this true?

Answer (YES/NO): NO